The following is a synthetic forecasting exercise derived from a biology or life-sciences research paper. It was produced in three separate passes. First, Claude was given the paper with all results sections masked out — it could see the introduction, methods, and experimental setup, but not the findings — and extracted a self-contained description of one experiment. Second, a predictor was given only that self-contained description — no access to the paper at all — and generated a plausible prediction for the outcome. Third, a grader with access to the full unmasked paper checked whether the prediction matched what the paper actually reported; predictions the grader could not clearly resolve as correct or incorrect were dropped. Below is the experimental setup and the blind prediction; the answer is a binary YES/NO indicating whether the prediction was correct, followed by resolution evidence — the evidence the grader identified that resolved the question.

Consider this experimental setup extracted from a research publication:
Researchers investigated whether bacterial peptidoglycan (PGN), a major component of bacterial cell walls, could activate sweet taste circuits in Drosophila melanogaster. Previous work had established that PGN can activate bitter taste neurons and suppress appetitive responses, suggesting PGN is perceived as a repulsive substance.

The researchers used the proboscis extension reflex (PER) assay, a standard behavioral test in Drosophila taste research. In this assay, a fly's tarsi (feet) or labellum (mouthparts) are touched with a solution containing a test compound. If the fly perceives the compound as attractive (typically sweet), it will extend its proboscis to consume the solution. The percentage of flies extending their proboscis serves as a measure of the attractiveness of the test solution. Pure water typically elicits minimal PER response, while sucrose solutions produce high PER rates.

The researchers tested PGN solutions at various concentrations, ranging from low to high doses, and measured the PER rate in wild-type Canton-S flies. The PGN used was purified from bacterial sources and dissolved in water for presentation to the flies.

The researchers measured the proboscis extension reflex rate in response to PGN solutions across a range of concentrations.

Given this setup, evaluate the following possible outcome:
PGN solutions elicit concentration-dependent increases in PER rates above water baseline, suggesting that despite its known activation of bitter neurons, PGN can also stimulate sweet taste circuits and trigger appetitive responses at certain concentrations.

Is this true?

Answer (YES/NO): YES